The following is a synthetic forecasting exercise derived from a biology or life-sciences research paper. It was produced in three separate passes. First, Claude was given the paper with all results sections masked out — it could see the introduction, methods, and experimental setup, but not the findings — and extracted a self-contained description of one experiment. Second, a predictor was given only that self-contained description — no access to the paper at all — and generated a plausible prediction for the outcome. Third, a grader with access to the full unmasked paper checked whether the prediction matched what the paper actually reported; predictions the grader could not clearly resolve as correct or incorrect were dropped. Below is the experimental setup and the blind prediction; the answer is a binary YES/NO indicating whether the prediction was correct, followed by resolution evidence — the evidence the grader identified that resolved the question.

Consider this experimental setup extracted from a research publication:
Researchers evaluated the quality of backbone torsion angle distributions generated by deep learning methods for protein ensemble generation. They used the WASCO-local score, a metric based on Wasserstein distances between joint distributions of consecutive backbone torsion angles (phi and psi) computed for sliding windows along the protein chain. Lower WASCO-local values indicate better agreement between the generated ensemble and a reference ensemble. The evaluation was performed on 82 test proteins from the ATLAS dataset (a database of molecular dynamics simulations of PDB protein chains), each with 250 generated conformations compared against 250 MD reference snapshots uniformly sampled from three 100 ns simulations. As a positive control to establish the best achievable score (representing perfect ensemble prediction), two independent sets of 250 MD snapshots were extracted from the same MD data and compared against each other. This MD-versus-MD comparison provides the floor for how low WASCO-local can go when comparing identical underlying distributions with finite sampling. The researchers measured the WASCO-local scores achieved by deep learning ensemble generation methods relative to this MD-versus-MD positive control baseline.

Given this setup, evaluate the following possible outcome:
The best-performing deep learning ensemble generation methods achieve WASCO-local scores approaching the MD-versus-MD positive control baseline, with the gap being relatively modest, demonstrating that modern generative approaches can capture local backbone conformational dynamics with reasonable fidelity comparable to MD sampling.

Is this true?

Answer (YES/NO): YES